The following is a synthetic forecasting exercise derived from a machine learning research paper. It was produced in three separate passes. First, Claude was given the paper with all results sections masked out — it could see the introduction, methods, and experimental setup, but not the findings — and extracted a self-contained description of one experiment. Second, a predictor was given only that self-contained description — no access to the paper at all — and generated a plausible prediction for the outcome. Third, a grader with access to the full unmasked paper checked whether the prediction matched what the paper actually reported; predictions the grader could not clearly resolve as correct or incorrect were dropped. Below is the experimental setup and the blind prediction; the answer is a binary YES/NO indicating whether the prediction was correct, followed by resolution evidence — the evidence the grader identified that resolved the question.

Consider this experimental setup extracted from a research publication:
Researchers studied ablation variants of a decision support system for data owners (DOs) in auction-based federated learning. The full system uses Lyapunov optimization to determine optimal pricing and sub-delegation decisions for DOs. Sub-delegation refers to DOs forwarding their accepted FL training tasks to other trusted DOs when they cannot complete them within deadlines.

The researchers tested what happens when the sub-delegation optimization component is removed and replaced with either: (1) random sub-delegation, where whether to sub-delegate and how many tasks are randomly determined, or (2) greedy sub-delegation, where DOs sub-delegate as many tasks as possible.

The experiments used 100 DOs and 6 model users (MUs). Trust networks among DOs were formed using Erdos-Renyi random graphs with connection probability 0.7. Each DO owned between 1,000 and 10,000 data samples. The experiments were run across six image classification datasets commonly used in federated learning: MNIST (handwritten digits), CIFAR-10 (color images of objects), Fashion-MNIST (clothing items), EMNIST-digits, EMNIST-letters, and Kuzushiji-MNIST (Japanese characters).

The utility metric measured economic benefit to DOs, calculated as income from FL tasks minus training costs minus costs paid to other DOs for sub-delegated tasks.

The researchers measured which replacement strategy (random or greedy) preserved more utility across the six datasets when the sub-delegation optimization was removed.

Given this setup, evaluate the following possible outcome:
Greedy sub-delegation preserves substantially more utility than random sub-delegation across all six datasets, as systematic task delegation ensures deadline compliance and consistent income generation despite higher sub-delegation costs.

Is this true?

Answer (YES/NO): NO